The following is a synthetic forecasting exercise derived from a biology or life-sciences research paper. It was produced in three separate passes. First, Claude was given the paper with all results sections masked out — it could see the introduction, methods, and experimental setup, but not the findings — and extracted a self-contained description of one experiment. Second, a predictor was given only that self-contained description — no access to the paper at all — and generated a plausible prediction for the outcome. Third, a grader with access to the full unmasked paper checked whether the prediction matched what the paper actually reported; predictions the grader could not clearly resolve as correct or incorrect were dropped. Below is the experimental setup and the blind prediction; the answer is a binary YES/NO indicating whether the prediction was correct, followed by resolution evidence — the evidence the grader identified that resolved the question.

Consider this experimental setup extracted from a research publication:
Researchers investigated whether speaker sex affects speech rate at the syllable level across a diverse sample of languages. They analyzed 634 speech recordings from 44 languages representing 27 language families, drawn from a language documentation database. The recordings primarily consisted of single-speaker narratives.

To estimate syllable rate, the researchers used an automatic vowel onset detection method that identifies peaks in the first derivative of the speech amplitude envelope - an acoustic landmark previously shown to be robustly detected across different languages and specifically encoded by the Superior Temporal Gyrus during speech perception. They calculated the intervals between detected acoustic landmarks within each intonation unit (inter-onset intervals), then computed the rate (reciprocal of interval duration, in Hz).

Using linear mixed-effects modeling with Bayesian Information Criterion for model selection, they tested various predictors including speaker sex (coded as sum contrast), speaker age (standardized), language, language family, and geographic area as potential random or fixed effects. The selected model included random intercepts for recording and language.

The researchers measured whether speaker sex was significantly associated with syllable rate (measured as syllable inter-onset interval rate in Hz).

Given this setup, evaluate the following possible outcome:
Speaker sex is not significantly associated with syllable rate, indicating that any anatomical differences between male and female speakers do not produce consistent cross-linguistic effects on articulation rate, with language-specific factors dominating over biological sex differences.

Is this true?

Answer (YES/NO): NO